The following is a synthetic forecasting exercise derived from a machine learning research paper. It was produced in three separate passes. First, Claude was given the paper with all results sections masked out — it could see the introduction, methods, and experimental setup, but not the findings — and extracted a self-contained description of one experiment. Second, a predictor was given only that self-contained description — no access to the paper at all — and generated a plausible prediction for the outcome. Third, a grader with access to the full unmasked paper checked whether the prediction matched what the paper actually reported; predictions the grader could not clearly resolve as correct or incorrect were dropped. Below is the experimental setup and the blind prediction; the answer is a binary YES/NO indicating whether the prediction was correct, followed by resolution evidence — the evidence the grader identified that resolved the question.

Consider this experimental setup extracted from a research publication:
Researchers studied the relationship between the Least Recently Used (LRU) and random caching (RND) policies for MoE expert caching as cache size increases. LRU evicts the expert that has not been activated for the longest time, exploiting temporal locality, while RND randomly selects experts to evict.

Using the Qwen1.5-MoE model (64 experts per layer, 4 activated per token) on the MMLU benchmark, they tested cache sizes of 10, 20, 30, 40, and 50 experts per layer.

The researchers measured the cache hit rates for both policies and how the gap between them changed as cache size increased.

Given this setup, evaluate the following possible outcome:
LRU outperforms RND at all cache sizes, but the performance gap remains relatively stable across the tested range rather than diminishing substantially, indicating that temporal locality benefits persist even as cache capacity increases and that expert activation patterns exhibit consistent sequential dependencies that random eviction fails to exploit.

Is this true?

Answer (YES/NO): NO